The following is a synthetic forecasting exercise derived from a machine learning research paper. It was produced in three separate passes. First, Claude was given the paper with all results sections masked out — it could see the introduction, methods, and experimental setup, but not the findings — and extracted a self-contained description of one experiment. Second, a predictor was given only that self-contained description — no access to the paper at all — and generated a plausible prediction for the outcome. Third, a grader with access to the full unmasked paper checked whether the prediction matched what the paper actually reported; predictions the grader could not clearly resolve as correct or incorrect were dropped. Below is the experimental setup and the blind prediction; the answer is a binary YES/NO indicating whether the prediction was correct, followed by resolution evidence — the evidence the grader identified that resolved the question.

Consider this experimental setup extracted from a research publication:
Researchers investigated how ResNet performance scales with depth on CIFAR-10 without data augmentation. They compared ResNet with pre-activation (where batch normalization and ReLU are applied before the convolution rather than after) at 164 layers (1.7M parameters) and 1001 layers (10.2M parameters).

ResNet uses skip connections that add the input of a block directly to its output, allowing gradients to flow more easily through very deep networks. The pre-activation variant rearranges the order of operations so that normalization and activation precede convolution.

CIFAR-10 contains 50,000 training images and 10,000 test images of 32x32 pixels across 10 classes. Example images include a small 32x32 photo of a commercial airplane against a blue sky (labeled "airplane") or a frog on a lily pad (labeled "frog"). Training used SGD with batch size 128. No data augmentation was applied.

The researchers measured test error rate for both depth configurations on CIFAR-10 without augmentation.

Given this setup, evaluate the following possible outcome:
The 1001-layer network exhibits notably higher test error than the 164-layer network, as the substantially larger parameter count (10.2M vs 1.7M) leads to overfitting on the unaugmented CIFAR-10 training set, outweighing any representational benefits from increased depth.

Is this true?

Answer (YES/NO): NO